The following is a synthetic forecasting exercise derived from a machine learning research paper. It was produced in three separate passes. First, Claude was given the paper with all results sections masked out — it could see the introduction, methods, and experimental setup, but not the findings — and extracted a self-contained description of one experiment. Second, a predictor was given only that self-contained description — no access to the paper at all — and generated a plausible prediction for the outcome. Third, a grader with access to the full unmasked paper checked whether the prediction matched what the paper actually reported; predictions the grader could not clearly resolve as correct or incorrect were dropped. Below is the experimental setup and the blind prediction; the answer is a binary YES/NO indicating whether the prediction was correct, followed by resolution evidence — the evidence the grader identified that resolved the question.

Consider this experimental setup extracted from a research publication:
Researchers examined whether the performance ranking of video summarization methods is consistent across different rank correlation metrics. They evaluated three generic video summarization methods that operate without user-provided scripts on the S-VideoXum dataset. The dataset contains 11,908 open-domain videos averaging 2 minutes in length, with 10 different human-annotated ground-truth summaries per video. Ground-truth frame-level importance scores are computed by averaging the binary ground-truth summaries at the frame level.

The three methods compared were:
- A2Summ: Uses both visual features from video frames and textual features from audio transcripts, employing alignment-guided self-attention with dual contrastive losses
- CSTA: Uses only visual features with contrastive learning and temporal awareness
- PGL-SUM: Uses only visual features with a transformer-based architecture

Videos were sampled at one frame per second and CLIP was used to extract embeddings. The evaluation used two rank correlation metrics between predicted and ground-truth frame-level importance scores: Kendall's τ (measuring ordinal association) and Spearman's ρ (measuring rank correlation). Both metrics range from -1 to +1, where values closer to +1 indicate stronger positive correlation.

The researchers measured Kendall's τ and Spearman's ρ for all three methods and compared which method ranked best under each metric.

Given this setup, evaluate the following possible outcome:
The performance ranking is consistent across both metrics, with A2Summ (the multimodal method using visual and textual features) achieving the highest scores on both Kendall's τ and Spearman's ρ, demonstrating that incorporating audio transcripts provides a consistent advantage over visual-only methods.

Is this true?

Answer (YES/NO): NO